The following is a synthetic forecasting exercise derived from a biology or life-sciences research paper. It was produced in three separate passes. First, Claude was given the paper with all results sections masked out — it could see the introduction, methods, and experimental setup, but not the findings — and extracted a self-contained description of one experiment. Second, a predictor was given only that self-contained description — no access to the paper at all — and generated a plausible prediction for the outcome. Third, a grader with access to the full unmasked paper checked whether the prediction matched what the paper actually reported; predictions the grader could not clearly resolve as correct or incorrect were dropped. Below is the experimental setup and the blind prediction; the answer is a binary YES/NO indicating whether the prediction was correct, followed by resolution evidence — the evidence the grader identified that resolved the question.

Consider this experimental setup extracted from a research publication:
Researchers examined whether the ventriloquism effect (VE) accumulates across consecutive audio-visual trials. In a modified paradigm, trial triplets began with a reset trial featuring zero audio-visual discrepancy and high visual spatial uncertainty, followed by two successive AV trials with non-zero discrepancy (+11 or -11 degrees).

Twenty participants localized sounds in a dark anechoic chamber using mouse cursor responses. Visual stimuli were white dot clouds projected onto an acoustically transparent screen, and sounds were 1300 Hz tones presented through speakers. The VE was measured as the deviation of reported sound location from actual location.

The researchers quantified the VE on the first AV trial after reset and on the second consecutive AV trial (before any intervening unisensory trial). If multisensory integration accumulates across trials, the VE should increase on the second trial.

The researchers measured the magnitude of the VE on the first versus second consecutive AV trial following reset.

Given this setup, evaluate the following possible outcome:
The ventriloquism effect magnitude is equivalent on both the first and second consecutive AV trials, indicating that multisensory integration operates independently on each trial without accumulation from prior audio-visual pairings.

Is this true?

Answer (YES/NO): YES